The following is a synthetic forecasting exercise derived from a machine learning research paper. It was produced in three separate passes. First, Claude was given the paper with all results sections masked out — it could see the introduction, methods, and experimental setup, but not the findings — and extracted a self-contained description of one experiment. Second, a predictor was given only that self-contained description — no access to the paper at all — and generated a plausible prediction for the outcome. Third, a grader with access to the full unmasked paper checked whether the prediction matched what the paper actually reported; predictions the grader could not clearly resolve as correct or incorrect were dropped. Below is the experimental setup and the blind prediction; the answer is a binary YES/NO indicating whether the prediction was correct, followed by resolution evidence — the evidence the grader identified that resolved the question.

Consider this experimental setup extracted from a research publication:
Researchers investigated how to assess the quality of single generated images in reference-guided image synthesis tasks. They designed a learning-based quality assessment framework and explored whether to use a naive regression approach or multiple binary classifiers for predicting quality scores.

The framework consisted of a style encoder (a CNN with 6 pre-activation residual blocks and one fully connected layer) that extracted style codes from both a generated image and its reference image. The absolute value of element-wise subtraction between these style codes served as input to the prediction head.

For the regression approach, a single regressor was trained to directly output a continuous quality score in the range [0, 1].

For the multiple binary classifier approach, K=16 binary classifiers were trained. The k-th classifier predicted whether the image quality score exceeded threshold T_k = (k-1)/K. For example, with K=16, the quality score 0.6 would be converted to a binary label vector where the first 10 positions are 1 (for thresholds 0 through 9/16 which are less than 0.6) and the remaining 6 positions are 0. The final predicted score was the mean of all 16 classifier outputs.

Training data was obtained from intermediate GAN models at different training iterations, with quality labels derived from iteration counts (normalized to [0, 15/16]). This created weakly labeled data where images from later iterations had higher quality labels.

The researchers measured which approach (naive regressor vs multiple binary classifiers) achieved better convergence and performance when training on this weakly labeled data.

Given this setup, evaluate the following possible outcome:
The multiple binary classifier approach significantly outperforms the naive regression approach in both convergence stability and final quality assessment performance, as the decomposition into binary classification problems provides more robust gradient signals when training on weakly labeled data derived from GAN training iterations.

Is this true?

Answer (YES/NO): YES